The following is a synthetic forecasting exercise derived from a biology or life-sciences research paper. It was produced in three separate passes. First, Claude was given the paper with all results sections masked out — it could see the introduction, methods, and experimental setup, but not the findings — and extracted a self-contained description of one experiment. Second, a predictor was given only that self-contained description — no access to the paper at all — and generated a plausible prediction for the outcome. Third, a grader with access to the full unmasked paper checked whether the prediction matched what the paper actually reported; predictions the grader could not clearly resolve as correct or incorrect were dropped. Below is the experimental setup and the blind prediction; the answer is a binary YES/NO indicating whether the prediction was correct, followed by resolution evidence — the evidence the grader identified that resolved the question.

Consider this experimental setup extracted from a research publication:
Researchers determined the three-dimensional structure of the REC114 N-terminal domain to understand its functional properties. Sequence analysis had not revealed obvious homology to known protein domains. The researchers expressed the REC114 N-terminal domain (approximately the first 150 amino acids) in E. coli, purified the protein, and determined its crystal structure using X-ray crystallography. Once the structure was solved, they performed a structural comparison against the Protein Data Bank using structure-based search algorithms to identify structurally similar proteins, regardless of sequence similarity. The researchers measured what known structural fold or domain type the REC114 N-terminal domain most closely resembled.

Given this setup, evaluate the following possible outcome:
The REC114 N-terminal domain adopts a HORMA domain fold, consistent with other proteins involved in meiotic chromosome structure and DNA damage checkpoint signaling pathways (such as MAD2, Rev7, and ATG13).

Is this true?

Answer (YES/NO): NO